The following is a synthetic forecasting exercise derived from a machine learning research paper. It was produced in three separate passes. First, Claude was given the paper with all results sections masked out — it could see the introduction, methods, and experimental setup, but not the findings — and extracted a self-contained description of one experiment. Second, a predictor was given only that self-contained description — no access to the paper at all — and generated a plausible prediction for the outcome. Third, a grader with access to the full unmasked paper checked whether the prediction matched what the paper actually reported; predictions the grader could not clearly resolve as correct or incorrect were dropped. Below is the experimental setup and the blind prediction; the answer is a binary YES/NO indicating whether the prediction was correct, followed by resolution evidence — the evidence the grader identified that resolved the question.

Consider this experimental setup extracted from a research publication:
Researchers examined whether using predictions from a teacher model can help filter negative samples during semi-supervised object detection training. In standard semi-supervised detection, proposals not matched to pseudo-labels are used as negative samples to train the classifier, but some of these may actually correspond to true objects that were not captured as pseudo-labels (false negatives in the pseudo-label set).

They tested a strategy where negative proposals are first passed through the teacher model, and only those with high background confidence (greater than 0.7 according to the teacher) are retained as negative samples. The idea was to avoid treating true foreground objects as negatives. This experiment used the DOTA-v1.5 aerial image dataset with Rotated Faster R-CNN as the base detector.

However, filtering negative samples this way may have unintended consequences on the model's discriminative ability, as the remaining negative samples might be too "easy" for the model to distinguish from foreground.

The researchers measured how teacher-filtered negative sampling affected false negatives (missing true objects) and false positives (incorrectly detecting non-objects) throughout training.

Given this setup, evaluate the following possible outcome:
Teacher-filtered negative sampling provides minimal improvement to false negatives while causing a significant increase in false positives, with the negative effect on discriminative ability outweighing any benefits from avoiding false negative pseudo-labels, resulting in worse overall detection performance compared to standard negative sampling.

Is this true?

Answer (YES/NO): NO